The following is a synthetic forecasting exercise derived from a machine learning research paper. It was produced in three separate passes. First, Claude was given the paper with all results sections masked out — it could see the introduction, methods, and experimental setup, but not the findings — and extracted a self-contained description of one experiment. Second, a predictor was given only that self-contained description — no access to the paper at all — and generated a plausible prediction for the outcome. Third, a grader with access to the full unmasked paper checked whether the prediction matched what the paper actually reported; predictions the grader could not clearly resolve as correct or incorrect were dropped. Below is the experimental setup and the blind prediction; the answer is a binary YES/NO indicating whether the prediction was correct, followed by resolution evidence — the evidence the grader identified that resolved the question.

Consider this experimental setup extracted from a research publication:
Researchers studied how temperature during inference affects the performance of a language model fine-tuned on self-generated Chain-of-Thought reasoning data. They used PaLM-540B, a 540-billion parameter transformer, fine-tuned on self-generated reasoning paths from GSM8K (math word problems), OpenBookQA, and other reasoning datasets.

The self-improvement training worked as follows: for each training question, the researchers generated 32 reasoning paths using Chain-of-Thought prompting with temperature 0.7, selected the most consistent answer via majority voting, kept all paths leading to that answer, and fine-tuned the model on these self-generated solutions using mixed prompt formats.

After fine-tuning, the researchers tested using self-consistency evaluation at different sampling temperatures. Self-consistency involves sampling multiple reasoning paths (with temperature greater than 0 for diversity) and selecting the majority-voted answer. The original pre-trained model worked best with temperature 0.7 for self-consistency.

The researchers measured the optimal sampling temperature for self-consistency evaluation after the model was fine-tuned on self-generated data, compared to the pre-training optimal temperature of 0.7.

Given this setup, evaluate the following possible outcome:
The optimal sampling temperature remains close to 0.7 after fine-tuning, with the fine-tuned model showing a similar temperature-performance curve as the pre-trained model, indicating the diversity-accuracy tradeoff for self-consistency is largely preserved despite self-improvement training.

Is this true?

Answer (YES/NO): NO